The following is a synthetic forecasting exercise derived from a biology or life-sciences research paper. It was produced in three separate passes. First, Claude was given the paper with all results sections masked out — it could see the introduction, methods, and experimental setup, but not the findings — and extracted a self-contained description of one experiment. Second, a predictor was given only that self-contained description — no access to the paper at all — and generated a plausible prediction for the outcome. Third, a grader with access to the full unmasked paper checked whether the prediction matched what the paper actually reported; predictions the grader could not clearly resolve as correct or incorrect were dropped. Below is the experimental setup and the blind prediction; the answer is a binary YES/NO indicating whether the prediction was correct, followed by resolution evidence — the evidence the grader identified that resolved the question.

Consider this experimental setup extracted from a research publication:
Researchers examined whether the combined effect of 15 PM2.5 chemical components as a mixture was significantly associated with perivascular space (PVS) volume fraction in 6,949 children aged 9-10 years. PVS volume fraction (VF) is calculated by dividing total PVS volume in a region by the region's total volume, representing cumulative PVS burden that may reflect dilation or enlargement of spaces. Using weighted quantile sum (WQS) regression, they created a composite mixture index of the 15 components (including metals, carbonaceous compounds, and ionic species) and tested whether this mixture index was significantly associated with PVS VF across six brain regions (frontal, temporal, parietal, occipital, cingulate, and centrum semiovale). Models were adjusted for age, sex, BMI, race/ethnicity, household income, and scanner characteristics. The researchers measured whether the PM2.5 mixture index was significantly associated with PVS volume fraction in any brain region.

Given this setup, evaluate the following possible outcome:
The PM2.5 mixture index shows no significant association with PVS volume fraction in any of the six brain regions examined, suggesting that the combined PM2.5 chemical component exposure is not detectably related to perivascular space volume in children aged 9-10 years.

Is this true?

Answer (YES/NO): YES